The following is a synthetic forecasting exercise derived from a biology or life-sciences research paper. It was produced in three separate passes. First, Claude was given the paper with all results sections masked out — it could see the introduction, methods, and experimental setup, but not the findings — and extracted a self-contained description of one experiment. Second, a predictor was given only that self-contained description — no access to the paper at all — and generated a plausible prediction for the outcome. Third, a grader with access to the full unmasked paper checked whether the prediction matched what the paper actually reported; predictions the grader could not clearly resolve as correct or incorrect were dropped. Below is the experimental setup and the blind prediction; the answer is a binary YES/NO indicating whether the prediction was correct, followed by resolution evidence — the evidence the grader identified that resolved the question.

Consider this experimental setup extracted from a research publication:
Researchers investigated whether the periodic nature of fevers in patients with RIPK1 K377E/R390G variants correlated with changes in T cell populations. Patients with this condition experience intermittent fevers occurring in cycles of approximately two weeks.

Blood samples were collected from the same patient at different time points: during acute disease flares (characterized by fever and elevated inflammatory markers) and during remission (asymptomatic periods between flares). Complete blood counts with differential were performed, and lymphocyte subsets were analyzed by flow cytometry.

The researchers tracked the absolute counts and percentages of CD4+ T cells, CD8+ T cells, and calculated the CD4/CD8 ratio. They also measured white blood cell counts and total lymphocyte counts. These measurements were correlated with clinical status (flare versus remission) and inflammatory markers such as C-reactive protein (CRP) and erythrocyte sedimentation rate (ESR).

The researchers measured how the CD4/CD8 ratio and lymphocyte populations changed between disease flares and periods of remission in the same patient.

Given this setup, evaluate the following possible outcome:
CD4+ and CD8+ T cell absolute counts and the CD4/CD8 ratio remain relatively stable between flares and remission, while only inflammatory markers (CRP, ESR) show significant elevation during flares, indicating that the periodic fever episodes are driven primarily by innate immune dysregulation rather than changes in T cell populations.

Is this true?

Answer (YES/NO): NO